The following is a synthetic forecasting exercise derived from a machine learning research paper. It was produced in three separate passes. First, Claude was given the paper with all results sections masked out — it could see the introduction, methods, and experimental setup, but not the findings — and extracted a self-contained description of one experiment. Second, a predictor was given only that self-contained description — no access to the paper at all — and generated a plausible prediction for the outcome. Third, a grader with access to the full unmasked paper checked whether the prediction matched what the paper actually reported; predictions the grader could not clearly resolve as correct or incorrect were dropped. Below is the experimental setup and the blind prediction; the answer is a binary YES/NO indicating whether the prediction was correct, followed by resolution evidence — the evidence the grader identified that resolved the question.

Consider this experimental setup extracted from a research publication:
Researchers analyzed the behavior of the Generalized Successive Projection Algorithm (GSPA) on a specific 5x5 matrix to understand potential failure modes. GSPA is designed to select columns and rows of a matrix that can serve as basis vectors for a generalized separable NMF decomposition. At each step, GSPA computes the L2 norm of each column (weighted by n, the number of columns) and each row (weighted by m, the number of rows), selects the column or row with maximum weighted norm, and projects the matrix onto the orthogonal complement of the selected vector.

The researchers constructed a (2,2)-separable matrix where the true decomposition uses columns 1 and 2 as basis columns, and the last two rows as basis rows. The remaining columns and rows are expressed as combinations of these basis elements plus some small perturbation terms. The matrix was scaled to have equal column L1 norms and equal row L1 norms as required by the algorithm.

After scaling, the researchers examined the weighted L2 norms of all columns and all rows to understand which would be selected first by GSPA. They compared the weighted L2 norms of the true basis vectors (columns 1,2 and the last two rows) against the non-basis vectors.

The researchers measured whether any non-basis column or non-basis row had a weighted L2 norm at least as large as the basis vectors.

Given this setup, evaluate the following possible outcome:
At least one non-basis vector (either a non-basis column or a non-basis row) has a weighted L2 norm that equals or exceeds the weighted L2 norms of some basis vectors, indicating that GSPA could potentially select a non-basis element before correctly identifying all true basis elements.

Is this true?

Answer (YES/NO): YES